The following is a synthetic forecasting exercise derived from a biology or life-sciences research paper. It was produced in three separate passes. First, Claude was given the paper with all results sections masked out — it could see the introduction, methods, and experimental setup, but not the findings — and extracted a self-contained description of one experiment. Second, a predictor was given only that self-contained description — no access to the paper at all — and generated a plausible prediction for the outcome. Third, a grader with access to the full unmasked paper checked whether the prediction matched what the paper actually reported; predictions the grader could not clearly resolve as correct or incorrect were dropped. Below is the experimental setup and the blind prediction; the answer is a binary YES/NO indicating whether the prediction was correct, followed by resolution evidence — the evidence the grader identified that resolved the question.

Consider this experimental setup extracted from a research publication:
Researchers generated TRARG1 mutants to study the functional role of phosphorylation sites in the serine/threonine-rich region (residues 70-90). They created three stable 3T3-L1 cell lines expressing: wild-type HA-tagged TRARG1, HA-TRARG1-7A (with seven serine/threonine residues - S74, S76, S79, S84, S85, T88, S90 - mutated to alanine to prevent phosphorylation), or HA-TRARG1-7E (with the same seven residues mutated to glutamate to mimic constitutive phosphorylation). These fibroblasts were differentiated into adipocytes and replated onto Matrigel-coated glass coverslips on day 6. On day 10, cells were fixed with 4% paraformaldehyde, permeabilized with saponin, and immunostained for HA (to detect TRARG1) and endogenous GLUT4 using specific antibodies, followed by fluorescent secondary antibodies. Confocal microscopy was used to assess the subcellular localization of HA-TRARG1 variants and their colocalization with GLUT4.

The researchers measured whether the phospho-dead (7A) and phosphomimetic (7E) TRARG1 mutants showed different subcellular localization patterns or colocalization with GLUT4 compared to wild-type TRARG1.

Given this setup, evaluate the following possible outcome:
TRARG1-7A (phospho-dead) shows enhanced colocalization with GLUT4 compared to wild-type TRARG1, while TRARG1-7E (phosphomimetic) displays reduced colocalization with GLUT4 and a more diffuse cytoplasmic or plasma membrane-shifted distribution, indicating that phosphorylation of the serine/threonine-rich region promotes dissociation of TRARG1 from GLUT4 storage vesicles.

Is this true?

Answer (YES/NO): NO